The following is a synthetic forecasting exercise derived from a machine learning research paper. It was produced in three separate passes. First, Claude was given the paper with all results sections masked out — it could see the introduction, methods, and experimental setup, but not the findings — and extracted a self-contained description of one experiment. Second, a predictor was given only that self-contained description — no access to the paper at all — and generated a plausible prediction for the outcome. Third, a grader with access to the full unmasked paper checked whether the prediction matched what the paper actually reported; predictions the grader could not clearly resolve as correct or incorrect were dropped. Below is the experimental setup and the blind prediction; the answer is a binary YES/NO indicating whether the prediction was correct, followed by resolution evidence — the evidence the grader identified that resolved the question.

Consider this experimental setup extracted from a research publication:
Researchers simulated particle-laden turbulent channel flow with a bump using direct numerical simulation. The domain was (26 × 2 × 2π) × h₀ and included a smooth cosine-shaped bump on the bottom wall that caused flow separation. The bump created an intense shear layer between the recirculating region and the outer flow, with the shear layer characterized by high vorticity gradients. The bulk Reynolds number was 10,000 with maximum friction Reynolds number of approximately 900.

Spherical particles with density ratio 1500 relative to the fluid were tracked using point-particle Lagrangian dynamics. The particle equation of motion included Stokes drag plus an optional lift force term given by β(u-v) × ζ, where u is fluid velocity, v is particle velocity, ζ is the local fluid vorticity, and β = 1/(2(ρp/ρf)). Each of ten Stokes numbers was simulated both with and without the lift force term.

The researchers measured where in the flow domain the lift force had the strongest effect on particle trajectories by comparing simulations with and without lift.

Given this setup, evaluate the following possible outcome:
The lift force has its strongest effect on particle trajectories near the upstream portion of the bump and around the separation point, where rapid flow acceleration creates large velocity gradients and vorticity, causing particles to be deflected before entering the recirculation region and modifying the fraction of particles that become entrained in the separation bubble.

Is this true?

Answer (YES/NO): NO